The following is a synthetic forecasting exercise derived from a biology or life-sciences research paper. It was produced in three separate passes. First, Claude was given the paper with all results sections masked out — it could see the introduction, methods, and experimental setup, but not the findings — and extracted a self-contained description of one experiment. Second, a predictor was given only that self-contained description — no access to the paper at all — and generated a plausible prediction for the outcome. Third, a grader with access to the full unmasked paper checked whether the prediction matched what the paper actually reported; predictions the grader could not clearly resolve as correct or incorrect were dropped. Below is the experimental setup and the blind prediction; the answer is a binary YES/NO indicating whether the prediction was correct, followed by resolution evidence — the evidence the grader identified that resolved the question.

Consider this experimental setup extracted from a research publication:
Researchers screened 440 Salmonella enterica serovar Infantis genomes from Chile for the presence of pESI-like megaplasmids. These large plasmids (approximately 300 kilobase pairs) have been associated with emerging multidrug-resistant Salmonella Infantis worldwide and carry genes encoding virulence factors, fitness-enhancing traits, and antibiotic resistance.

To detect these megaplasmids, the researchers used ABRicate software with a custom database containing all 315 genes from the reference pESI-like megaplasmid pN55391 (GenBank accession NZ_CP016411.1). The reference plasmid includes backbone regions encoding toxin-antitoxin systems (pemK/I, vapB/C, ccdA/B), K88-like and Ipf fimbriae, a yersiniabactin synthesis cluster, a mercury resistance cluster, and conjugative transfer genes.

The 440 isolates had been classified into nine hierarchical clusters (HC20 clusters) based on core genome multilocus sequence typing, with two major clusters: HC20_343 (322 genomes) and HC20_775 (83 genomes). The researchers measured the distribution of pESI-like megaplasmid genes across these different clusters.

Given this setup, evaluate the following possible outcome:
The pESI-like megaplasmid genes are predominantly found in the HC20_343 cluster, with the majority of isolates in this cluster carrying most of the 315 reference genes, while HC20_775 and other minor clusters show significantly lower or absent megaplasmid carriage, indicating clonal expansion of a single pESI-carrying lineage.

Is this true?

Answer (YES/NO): YES